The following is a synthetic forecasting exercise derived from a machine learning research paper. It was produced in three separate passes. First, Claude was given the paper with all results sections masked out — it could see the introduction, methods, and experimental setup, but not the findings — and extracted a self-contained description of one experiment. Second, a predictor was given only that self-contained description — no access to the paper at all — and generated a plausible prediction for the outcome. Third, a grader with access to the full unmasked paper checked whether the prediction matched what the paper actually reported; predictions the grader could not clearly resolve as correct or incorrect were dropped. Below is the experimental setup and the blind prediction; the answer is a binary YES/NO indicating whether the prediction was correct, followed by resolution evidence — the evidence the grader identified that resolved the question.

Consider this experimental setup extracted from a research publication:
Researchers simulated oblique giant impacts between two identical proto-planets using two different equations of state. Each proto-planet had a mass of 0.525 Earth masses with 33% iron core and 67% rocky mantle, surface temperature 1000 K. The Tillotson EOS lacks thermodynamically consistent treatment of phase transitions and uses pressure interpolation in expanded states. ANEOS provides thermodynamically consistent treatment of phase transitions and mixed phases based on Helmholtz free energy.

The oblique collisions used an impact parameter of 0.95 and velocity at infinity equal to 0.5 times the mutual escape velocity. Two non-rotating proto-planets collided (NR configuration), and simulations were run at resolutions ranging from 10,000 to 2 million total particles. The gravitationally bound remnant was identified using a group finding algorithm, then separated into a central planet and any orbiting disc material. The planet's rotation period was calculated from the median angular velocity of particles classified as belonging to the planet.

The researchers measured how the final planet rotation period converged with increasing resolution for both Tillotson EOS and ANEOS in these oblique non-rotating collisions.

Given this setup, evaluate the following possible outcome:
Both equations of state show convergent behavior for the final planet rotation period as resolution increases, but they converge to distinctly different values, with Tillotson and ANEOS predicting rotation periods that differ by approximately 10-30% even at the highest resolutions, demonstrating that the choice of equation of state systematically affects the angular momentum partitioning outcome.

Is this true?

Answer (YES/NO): NO